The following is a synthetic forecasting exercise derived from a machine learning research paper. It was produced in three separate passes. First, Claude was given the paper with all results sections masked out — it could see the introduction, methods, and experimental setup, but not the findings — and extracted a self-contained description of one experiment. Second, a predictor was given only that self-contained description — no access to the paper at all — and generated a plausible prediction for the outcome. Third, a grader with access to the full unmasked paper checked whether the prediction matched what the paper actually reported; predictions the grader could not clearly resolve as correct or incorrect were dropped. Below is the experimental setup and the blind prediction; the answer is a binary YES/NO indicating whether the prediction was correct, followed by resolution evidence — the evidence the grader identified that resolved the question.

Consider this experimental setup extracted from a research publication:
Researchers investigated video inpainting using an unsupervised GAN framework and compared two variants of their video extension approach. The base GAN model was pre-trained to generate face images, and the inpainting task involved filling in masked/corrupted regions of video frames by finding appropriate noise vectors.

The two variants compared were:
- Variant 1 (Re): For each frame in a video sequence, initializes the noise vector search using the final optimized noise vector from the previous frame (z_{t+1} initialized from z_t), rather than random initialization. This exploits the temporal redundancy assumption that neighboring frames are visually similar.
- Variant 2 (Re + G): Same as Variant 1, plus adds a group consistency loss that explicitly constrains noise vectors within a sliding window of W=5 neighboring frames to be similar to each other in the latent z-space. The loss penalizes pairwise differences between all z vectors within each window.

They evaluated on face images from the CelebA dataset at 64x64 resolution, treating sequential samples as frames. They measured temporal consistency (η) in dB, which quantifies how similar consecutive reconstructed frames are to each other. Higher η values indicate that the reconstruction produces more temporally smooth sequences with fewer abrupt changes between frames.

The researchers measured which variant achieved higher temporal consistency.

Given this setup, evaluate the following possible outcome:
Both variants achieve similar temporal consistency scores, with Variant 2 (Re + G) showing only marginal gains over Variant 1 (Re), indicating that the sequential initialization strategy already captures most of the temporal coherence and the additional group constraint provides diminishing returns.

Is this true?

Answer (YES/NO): YES